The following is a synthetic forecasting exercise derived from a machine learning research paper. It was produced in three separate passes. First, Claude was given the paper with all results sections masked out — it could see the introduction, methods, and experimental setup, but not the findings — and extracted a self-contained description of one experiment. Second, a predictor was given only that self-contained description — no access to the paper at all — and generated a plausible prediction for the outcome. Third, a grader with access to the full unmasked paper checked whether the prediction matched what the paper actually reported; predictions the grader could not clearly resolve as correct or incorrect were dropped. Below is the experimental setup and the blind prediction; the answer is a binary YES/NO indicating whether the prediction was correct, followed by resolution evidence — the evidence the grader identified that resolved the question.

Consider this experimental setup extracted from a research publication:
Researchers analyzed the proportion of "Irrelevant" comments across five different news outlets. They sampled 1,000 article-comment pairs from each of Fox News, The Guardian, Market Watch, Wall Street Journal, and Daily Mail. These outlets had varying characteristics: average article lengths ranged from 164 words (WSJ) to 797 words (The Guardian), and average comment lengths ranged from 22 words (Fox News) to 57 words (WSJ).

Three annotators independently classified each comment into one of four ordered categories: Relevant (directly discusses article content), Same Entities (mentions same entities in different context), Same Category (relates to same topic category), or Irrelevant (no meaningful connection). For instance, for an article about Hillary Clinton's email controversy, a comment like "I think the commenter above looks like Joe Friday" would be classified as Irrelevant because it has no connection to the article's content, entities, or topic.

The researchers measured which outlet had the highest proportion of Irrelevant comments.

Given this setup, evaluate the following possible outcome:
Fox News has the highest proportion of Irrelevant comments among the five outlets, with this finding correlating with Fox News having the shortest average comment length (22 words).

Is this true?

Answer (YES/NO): NO